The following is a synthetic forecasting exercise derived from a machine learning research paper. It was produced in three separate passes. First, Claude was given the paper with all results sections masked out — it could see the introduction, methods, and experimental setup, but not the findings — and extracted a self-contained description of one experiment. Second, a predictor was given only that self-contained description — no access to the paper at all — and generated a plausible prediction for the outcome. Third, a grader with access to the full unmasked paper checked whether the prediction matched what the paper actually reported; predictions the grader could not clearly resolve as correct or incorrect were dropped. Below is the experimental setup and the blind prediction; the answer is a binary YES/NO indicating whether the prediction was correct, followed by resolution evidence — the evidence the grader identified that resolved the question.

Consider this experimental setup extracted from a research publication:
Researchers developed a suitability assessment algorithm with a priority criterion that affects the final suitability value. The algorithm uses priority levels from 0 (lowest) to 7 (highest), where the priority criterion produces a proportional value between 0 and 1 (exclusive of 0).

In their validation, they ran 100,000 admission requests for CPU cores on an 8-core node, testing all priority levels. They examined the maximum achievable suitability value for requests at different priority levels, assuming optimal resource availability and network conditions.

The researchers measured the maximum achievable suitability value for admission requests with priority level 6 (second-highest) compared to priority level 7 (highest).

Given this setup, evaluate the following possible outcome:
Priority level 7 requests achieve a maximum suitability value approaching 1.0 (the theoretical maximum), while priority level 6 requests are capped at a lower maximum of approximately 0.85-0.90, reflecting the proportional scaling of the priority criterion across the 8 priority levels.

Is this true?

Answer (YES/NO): YES